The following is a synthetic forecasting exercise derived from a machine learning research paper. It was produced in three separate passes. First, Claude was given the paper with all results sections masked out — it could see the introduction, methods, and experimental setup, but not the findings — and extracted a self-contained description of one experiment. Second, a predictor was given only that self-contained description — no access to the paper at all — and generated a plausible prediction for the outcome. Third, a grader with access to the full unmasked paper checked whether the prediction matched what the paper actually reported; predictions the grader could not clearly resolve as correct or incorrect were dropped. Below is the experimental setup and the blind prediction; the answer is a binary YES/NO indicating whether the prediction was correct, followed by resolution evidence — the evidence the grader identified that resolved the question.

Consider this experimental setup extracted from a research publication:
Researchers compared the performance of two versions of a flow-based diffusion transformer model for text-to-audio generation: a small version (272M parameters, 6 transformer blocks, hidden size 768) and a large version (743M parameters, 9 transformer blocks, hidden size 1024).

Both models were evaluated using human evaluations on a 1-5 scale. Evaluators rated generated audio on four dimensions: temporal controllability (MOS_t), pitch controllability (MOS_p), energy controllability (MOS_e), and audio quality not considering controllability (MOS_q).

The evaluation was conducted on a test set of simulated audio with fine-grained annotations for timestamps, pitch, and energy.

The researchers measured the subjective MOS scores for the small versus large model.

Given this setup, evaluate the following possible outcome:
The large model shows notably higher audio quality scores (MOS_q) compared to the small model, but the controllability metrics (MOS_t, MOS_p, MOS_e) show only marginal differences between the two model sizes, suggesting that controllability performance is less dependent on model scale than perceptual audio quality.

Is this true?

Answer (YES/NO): NO